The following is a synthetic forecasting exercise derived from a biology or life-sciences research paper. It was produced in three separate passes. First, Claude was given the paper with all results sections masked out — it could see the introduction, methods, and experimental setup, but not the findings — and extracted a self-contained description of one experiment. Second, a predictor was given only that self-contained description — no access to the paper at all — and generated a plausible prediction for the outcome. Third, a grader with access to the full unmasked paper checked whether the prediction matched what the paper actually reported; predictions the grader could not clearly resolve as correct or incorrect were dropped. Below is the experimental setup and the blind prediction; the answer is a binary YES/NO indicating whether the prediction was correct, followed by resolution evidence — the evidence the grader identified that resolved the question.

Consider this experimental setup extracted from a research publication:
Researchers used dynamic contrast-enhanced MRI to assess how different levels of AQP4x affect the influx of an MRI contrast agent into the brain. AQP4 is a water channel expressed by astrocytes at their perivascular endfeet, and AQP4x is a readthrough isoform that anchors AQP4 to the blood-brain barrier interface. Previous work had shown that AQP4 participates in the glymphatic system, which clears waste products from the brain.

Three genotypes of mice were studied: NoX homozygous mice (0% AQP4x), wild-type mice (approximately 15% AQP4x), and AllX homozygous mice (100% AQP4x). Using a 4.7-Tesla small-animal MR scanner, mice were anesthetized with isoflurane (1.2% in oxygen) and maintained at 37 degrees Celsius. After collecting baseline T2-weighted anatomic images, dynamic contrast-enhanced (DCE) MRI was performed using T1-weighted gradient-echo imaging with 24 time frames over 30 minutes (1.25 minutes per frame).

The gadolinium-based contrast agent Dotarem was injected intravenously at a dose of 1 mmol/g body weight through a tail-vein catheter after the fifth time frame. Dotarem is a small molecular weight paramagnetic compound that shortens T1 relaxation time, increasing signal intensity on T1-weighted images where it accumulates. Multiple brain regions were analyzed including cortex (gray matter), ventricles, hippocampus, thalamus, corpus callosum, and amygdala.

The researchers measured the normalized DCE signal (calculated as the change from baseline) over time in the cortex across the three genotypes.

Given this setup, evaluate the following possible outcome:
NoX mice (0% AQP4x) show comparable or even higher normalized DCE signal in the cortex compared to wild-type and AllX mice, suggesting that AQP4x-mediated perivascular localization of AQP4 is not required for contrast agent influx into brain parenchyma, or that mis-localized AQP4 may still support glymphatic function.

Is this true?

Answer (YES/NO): YES